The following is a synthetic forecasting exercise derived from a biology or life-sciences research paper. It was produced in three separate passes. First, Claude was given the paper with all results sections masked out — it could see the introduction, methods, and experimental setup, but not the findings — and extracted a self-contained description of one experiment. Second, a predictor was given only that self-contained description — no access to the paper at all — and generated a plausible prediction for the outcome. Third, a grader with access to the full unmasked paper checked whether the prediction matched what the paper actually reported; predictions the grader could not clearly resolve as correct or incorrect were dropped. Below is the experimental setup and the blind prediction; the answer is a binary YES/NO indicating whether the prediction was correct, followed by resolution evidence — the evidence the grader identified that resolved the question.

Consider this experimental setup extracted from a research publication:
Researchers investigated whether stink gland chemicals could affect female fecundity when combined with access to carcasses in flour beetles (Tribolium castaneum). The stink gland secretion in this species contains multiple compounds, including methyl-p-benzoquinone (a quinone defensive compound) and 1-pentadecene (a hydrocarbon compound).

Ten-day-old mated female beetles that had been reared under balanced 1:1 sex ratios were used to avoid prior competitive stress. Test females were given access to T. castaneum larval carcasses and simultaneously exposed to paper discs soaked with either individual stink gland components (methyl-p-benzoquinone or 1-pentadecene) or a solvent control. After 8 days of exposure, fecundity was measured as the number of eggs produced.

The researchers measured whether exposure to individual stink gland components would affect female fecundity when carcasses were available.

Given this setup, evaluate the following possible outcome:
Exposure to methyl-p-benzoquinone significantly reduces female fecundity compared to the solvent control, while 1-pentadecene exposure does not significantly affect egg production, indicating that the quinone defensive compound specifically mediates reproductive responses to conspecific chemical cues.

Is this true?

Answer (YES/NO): NO